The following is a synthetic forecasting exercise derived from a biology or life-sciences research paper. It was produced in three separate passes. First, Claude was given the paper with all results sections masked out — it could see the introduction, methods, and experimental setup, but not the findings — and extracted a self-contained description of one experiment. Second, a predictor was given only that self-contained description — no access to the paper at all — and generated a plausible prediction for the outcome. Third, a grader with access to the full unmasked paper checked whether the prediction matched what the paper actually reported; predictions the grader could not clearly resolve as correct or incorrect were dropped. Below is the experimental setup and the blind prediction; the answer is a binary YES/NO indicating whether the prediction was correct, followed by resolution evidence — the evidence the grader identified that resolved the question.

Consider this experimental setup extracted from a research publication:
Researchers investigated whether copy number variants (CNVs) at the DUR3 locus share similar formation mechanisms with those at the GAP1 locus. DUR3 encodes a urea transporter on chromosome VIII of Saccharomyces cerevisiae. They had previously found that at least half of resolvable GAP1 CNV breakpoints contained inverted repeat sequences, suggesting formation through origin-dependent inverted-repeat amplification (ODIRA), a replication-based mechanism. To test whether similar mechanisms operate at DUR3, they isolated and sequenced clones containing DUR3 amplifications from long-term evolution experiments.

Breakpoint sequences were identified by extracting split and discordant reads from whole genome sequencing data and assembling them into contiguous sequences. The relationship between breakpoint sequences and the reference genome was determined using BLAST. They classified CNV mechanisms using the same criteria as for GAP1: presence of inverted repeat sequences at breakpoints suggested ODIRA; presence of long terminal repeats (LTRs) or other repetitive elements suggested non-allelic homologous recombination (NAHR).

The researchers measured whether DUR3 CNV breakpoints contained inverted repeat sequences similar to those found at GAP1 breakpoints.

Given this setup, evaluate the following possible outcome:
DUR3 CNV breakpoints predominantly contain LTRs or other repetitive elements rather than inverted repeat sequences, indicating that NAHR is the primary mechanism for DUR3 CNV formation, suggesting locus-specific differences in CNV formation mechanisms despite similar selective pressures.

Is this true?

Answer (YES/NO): NO